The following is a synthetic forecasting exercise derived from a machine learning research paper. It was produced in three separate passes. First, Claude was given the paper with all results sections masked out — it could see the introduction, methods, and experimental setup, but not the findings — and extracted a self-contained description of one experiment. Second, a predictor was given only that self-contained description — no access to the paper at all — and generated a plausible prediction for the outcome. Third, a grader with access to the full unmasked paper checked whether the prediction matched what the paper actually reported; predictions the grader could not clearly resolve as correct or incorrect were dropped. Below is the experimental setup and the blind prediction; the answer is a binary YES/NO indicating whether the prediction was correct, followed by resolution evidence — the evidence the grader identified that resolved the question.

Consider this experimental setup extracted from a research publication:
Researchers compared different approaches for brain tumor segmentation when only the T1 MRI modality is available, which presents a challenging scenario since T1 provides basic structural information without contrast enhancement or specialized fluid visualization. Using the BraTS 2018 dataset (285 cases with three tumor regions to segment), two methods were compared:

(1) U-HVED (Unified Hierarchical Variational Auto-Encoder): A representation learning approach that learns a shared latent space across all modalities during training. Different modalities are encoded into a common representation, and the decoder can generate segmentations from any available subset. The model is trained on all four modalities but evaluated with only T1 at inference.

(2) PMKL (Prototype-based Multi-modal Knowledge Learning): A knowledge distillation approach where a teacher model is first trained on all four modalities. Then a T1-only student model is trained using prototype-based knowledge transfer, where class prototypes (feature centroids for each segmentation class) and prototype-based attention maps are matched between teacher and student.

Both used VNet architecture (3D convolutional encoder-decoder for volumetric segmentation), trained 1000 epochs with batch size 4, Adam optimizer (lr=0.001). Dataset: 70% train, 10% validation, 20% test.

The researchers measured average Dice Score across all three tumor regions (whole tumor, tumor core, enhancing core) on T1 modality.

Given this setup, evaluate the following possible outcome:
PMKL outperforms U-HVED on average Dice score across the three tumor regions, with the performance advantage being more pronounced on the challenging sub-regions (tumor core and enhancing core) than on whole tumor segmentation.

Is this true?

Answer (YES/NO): YES